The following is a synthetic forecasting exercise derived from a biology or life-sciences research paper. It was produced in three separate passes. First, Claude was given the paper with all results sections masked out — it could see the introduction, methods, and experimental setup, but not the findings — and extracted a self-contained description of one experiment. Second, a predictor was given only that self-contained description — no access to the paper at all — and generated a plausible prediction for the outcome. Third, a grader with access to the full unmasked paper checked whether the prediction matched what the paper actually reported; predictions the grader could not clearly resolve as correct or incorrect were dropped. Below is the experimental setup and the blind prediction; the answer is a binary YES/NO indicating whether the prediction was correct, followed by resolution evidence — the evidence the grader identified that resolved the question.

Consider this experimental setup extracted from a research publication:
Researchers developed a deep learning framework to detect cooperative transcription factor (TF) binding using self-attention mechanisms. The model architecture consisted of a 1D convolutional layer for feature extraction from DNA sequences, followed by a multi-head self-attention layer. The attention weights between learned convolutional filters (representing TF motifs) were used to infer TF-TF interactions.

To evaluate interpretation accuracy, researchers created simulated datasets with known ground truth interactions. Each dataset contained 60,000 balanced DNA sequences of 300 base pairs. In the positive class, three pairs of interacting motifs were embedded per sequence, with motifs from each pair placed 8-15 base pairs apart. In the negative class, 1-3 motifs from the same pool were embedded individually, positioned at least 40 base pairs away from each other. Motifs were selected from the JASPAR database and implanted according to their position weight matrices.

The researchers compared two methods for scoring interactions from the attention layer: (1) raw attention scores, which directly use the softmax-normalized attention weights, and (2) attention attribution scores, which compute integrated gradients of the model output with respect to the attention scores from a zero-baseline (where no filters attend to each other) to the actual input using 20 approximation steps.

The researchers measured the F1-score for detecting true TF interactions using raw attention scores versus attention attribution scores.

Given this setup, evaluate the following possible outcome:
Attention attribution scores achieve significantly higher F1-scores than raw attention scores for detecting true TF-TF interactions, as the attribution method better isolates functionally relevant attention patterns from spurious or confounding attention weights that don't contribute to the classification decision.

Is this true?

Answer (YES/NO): NO